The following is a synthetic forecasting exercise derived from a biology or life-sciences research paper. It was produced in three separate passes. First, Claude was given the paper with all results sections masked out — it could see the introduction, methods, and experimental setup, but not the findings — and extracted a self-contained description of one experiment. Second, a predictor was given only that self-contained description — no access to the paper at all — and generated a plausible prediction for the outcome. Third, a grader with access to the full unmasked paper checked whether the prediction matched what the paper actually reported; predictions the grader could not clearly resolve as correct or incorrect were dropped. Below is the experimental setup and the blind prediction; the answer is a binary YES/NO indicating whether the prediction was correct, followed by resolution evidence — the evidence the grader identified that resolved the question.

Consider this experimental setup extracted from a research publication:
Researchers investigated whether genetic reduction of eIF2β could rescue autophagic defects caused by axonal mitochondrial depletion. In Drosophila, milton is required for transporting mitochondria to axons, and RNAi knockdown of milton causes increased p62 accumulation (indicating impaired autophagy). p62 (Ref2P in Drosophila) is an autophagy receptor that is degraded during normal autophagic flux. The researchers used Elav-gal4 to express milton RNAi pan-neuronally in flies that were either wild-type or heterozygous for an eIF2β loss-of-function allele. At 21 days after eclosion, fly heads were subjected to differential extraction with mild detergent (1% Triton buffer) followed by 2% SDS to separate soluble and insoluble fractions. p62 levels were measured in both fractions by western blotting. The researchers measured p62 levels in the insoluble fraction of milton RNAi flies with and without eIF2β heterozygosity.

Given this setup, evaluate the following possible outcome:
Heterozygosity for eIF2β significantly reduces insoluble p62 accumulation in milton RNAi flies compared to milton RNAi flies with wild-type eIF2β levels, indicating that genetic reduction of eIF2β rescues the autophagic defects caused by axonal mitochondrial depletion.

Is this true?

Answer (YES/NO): NO